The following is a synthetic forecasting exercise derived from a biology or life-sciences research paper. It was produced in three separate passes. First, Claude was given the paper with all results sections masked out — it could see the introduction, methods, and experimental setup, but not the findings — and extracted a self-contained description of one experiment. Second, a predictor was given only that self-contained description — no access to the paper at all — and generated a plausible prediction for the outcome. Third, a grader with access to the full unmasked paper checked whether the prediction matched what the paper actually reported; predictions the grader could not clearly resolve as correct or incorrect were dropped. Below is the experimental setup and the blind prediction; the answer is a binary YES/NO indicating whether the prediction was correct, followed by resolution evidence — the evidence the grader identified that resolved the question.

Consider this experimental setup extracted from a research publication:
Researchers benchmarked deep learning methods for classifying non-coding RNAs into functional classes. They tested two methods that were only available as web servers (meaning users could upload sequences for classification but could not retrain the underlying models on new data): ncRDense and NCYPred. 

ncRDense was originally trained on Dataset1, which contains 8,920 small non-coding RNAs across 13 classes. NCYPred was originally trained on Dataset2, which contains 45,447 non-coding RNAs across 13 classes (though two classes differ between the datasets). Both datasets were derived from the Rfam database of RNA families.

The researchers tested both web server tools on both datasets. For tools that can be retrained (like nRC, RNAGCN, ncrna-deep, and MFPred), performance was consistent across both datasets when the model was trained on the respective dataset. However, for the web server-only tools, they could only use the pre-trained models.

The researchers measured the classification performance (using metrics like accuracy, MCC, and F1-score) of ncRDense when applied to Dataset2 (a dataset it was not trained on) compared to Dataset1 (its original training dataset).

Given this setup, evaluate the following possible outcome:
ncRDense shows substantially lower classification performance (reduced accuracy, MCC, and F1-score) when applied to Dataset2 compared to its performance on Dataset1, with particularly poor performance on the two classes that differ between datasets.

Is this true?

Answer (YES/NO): YES